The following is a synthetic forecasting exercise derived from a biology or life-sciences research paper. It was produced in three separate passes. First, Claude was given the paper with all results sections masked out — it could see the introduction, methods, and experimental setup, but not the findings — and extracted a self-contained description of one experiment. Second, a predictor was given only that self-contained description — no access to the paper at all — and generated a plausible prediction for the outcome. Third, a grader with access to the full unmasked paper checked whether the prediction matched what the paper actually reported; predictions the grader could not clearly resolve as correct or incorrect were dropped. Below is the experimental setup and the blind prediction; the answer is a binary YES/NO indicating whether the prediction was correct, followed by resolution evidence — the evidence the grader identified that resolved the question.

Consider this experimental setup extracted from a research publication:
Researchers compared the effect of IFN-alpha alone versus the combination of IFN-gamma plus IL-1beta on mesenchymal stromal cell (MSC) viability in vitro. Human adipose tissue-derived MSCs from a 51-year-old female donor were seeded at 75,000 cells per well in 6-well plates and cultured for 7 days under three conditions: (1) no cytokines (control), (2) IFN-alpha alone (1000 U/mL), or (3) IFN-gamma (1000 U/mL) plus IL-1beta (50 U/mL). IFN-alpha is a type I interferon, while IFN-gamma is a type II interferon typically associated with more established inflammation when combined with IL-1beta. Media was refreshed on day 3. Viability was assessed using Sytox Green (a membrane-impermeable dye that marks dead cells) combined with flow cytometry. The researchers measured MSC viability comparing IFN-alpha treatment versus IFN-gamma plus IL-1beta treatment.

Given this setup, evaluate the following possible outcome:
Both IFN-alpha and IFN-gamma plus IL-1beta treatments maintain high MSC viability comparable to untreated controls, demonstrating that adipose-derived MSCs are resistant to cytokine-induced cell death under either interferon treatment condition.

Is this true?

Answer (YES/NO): YES